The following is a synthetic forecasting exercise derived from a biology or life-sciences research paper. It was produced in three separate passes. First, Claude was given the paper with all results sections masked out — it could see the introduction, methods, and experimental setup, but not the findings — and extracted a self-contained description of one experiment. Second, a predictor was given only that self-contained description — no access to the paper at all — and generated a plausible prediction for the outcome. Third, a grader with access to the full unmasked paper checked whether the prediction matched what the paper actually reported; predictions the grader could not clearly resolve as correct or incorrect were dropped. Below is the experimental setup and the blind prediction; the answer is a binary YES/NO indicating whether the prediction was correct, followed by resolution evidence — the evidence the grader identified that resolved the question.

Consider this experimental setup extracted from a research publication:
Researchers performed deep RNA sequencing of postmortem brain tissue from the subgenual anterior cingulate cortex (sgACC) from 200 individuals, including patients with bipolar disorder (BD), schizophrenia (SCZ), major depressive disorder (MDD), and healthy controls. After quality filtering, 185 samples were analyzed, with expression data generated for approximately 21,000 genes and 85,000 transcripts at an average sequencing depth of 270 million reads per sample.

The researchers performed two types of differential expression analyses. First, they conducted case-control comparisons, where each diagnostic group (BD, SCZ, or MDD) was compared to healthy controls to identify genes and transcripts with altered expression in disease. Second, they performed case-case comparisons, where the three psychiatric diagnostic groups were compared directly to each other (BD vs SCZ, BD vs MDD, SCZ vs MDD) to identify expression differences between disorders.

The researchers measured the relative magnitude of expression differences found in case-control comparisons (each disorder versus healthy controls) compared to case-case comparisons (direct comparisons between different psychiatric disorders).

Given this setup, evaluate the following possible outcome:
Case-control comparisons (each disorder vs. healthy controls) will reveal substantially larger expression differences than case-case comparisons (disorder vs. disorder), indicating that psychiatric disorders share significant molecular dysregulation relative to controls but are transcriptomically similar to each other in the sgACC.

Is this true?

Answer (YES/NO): NO